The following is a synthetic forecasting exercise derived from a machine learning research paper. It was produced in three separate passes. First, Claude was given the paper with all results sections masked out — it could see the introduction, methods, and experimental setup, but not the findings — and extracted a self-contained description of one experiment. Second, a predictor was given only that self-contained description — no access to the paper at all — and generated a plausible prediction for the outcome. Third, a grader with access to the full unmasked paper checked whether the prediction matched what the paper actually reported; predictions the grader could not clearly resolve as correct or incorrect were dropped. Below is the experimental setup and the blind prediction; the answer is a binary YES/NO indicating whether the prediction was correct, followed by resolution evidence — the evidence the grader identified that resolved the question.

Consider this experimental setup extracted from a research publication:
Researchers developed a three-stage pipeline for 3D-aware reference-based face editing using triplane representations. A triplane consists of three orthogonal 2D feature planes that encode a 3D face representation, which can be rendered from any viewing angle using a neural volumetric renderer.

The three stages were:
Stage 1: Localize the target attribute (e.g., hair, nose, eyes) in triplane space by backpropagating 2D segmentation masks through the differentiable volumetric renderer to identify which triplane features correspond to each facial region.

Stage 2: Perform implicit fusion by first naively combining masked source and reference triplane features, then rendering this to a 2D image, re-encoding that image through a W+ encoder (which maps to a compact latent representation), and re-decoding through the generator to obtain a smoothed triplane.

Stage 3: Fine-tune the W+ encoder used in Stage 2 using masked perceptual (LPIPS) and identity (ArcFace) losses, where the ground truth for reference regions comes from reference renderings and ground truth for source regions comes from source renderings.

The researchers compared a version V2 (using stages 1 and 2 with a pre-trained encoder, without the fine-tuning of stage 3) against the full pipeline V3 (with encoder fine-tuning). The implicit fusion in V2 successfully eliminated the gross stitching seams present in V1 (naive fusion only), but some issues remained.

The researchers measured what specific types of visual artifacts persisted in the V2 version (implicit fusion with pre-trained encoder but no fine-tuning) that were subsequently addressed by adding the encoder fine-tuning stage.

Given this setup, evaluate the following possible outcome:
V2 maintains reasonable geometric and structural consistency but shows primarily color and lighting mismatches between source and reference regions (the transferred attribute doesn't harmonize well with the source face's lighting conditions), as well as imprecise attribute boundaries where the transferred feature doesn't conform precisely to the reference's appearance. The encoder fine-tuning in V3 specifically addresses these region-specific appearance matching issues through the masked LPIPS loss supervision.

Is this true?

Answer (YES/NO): NO